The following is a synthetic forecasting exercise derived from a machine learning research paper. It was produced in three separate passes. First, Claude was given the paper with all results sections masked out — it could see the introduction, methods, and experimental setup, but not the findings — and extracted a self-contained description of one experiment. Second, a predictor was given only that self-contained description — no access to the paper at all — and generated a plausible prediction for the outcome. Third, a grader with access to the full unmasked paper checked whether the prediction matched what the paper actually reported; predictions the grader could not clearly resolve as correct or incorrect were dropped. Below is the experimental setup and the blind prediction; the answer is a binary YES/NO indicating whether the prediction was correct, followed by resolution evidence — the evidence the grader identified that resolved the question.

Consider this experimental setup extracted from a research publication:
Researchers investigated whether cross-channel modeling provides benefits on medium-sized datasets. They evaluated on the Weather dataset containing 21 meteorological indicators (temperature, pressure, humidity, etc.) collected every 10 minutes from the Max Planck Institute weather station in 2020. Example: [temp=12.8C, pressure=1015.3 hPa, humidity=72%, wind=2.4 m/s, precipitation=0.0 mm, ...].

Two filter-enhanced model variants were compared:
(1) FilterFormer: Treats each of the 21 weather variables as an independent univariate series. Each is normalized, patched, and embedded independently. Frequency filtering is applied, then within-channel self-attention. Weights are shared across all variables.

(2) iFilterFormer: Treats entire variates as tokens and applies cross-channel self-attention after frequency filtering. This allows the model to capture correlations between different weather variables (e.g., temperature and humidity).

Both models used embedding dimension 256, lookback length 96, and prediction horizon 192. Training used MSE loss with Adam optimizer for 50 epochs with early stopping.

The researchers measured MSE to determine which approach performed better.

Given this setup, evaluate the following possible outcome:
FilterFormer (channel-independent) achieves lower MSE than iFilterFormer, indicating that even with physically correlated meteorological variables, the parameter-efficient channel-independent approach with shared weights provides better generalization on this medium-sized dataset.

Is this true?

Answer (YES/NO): YES